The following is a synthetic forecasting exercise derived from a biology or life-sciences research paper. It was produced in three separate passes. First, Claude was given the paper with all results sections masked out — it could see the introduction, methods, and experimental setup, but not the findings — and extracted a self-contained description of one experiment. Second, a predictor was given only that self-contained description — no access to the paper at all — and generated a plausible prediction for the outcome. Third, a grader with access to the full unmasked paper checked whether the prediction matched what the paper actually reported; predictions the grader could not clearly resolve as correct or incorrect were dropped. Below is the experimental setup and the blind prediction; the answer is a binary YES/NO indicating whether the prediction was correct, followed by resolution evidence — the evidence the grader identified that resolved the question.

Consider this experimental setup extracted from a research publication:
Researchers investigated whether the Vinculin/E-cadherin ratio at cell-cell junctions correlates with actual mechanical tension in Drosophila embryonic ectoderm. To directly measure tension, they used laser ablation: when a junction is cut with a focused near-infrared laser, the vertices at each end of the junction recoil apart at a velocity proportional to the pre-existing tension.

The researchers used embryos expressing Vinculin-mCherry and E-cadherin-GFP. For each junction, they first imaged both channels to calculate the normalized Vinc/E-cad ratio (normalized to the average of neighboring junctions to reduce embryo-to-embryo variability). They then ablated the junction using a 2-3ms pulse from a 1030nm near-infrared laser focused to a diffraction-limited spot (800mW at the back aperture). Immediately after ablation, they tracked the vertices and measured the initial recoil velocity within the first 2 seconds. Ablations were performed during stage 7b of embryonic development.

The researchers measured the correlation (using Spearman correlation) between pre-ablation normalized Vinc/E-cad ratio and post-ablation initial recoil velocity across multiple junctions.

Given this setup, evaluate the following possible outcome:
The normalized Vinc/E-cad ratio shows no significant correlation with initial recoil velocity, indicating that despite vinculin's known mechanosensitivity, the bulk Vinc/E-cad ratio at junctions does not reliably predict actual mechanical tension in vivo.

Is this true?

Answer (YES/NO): NO